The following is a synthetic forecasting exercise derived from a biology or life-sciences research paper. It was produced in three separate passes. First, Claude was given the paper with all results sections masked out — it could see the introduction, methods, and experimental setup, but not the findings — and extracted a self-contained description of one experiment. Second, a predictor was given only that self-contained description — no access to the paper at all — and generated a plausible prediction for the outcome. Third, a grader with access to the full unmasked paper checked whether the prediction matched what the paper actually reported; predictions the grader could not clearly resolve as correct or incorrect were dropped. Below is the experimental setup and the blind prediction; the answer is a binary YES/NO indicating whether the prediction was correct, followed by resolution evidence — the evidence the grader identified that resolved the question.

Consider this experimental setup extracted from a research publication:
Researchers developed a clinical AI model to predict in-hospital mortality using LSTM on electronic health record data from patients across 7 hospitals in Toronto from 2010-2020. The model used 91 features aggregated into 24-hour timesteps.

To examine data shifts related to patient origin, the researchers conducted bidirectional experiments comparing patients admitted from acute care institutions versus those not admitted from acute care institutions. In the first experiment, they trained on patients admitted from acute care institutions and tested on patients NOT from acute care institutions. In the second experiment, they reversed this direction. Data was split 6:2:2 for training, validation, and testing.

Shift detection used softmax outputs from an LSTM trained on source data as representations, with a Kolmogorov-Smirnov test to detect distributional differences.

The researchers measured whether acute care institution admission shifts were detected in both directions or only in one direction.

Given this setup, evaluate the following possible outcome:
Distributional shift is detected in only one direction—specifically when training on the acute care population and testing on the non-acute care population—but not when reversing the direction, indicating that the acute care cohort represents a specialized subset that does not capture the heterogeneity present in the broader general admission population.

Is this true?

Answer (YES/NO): NO